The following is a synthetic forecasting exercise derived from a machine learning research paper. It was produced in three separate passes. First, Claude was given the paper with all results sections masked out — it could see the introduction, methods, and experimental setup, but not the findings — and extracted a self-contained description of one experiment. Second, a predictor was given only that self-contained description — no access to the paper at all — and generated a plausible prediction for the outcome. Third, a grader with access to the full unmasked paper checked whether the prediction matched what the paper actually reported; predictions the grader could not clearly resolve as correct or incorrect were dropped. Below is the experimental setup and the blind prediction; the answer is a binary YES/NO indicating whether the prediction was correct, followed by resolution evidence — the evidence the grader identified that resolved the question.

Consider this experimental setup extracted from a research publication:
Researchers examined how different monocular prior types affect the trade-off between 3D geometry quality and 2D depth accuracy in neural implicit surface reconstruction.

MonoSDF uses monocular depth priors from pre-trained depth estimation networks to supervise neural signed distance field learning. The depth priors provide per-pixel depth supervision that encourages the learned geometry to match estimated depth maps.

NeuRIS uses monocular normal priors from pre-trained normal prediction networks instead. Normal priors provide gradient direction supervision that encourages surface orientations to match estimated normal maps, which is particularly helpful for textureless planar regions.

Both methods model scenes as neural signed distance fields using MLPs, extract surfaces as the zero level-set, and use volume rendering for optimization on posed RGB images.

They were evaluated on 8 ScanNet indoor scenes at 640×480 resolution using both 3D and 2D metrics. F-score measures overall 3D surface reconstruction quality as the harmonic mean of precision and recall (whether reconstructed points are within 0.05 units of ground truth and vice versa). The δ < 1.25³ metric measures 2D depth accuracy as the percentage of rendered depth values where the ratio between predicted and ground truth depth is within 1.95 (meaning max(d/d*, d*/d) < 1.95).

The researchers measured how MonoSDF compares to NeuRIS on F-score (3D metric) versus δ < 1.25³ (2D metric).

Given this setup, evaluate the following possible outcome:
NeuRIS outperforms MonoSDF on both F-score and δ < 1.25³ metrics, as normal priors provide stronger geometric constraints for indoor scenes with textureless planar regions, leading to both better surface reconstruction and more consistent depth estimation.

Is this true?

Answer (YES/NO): NO